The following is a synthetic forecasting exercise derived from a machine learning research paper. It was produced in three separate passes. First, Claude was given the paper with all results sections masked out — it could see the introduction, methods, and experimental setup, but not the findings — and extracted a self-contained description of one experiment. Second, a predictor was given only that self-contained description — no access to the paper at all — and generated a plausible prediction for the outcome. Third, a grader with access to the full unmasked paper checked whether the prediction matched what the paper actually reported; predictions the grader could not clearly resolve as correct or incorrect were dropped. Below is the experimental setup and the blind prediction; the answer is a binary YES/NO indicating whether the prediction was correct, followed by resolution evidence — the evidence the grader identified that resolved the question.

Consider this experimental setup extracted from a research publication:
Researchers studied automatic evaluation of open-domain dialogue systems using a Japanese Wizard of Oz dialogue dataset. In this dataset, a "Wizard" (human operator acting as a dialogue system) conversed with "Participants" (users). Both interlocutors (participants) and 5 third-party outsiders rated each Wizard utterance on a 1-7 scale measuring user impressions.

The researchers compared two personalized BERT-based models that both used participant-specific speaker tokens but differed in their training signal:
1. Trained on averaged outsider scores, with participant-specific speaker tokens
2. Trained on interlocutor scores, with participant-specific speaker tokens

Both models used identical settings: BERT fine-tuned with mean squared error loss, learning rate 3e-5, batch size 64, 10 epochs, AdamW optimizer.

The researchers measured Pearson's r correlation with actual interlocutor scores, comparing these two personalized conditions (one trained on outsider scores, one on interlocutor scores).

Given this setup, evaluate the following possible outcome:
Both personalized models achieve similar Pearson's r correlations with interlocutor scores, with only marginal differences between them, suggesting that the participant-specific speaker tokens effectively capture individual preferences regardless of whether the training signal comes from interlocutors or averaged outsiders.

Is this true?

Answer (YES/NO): NO